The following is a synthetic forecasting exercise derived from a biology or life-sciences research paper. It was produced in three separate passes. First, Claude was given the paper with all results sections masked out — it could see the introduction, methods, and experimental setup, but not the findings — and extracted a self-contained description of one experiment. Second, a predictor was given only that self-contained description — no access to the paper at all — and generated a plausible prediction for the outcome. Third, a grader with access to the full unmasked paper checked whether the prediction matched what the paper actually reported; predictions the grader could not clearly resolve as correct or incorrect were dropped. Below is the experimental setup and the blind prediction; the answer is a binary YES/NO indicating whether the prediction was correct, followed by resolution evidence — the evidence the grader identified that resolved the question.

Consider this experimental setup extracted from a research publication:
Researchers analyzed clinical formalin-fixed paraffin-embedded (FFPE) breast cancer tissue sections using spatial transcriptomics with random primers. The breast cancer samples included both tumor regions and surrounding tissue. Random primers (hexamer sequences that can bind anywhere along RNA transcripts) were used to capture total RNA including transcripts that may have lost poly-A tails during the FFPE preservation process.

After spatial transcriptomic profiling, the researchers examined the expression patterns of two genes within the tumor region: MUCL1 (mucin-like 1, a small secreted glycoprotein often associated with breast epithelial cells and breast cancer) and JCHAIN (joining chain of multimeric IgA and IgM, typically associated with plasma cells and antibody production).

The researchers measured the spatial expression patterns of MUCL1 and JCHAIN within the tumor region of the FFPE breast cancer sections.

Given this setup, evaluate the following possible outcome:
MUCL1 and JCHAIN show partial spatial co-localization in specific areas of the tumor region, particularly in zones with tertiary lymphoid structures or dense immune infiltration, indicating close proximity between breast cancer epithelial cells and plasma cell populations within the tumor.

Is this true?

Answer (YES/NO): NO